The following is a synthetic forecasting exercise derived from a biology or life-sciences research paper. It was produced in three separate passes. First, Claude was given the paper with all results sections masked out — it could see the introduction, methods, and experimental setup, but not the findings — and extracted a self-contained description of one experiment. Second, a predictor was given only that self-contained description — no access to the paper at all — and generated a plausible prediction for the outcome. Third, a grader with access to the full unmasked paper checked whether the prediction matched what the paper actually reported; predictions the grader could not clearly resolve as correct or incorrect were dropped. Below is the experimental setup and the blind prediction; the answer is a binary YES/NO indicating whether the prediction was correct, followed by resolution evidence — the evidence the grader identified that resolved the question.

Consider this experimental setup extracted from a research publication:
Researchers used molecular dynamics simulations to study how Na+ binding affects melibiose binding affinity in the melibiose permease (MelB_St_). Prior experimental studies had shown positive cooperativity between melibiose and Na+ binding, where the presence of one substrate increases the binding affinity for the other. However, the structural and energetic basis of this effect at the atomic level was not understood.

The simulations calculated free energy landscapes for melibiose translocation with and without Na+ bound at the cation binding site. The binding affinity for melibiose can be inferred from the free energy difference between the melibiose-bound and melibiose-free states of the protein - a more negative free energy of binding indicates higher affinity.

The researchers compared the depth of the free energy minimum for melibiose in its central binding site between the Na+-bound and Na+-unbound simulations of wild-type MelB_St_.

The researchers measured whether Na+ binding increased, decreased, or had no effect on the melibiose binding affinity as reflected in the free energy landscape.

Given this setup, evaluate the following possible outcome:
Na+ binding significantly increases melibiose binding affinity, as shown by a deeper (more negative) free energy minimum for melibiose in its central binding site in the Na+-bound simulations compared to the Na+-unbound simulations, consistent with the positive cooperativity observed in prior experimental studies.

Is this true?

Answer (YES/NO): YES